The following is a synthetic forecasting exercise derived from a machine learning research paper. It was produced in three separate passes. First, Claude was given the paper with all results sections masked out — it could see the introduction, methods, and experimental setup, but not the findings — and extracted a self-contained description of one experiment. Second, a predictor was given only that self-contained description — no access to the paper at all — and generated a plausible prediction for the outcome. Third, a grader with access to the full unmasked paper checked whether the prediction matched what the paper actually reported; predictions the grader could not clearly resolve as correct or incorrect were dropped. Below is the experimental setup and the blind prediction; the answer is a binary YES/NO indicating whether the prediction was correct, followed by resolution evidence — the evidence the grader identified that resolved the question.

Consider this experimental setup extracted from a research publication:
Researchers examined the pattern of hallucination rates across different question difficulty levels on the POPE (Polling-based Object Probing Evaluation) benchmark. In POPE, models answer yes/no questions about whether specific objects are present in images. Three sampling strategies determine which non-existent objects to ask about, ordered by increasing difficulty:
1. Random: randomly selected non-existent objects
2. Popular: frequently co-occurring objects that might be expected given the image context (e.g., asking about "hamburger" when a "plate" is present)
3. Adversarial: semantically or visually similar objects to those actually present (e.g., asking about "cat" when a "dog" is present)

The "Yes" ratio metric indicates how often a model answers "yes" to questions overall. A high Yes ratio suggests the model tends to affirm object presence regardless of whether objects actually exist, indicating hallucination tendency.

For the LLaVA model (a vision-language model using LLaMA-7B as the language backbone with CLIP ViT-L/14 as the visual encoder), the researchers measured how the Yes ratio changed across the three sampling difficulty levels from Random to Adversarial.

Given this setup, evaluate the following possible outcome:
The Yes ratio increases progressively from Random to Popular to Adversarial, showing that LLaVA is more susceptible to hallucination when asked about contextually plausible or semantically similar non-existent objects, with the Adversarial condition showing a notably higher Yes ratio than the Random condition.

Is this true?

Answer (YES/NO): NO